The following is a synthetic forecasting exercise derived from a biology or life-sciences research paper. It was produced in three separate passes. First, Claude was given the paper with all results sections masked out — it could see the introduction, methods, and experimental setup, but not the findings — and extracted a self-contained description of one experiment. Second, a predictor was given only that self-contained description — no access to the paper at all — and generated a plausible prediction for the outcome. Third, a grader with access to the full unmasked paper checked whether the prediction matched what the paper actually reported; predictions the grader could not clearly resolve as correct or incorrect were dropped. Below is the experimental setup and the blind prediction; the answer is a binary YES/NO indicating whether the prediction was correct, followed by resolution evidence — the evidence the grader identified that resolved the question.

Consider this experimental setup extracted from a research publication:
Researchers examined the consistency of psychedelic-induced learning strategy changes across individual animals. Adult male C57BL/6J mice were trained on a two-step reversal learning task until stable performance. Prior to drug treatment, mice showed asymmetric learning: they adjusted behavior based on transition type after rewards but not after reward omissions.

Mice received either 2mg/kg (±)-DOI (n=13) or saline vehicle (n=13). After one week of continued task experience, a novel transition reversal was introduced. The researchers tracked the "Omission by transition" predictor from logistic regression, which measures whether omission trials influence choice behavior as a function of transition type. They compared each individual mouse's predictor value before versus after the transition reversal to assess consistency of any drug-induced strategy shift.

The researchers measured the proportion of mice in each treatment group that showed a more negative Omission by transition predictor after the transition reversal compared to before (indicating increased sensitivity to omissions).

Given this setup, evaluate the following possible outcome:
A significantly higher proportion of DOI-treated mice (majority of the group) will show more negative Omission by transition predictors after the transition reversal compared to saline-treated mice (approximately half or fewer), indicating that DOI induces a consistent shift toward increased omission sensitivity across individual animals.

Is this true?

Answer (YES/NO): YES